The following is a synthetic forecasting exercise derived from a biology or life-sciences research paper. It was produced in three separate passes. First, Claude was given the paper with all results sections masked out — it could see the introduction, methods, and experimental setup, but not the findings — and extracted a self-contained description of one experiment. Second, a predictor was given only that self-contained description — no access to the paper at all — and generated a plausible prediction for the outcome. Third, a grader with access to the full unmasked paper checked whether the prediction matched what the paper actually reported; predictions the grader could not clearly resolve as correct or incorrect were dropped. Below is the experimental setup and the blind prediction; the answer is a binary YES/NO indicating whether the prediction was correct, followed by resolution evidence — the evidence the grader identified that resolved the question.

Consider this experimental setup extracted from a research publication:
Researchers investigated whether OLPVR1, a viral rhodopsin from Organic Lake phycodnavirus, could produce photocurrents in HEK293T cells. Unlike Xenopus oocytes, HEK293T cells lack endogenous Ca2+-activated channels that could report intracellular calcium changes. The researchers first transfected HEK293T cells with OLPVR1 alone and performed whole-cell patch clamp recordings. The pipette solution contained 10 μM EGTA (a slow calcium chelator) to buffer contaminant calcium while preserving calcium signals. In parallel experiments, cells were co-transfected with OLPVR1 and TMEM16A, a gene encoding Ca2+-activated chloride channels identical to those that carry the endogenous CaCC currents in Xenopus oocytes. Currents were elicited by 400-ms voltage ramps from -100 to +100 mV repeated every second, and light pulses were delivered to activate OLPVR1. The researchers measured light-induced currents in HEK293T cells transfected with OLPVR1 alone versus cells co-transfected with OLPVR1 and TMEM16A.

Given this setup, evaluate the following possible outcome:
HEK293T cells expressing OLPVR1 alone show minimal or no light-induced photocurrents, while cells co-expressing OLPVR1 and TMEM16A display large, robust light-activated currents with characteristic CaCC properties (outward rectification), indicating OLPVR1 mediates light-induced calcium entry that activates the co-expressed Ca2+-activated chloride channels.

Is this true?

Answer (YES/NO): NO